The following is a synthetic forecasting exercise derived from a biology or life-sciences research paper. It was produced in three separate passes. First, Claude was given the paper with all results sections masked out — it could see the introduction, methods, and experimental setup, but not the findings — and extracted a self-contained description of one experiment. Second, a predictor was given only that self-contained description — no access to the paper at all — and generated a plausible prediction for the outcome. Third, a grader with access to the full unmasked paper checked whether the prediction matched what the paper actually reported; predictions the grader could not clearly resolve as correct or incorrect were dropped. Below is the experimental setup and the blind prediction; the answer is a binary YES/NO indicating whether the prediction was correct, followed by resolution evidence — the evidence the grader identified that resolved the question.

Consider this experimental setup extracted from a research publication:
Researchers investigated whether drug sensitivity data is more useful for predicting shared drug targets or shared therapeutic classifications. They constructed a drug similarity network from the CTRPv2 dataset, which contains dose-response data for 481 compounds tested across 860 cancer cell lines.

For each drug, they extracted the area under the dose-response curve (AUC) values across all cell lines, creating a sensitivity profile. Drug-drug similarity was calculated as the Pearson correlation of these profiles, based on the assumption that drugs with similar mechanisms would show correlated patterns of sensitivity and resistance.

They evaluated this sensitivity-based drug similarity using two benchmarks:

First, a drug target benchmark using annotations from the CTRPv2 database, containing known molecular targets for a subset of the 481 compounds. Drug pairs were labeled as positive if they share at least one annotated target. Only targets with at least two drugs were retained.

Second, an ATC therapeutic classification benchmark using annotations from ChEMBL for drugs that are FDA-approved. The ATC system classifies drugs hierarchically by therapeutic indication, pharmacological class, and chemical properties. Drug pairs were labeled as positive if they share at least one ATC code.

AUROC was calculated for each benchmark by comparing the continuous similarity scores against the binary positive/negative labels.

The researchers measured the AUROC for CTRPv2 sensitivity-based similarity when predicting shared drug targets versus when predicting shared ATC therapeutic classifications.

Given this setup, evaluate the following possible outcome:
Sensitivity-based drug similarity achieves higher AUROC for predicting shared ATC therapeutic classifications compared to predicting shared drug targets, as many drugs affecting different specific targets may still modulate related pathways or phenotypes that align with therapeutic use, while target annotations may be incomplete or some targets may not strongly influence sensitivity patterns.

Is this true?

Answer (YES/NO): NO